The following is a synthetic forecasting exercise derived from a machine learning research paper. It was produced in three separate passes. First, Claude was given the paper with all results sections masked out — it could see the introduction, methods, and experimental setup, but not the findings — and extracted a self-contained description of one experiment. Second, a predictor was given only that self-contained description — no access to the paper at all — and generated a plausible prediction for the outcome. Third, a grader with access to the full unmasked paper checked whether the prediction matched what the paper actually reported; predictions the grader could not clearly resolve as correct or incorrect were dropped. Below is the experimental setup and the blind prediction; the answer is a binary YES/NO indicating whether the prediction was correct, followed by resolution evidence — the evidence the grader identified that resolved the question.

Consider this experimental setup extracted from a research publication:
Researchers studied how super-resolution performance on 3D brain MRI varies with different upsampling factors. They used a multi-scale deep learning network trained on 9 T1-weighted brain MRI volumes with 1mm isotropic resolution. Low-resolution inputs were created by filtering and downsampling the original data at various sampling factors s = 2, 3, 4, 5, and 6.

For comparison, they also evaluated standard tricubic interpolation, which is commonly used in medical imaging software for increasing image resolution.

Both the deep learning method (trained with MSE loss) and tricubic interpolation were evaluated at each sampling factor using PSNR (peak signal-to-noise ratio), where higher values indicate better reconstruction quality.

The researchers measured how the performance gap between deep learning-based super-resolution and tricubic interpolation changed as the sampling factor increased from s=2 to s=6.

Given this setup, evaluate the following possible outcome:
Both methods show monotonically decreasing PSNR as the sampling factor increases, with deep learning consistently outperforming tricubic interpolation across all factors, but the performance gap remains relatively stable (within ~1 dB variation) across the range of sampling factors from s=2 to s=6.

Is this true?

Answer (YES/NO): NO